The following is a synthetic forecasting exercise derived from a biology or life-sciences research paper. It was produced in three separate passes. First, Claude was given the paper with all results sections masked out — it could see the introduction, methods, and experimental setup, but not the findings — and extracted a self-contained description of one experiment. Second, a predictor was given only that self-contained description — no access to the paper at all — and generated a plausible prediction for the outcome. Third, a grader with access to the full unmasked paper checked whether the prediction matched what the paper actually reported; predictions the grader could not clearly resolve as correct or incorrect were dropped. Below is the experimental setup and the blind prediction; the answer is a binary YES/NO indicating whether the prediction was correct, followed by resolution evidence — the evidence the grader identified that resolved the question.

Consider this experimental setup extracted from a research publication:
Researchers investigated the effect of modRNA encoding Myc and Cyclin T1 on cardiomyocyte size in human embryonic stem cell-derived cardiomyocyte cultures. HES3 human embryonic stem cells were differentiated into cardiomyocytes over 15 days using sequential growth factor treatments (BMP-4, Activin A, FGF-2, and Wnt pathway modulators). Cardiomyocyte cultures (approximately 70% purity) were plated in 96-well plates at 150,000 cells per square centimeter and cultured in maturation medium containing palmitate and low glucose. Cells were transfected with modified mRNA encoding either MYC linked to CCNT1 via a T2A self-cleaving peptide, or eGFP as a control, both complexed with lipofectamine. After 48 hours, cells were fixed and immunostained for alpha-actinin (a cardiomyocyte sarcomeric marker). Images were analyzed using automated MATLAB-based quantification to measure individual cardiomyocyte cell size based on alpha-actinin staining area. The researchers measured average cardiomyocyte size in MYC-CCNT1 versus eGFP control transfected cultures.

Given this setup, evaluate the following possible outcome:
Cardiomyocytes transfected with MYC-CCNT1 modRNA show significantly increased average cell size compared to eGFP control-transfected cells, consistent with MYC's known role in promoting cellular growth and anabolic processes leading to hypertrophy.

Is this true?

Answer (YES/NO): NO